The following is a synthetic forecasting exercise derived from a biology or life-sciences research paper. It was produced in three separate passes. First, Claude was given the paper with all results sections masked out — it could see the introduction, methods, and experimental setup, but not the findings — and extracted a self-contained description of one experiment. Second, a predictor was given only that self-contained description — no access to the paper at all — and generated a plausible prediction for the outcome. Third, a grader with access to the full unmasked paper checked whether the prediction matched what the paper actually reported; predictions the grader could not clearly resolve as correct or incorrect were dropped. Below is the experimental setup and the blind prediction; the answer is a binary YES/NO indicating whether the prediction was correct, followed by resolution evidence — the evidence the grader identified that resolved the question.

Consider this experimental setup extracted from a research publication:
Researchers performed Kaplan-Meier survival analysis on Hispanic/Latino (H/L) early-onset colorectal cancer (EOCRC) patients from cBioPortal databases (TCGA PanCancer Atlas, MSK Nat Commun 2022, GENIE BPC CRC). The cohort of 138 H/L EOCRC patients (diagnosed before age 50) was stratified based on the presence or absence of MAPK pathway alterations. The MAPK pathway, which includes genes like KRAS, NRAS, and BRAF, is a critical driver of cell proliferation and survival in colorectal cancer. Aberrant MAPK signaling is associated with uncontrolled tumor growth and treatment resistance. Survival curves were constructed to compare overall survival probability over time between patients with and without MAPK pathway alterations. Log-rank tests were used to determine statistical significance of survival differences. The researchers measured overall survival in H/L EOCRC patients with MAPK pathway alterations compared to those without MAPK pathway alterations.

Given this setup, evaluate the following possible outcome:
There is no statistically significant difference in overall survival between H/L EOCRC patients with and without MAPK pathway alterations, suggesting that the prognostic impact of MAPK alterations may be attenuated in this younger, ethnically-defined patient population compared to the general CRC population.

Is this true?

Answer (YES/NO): YES